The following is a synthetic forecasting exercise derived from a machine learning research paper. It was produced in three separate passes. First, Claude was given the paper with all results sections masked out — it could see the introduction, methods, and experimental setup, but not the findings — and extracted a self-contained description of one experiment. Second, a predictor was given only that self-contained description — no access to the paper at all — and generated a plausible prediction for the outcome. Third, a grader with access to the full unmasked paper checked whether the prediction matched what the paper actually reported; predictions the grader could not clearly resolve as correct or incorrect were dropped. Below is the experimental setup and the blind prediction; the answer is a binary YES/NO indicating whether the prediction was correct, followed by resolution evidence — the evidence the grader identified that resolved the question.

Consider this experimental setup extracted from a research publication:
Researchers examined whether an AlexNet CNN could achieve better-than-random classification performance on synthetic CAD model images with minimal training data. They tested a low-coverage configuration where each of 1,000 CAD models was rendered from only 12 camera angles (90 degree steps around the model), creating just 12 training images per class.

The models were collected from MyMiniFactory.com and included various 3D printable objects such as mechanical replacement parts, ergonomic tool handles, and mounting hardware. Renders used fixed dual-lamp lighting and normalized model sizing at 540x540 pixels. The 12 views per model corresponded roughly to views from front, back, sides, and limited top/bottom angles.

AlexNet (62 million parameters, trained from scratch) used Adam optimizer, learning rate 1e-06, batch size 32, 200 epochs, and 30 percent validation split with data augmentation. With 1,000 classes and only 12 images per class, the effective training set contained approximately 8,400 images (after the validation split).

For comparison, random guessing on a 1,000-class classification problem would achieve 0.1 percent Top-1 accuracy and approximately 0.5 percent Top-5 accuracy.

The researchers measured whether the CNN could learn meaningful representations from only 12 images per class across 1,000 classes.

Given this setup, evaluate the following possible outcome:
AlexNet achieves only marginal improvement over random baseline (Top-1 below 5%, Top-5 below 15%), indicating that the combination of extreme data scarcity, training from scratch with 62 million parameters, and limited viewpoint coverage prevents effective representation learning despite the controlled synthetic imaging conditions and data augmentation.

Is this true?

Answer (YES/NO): NO